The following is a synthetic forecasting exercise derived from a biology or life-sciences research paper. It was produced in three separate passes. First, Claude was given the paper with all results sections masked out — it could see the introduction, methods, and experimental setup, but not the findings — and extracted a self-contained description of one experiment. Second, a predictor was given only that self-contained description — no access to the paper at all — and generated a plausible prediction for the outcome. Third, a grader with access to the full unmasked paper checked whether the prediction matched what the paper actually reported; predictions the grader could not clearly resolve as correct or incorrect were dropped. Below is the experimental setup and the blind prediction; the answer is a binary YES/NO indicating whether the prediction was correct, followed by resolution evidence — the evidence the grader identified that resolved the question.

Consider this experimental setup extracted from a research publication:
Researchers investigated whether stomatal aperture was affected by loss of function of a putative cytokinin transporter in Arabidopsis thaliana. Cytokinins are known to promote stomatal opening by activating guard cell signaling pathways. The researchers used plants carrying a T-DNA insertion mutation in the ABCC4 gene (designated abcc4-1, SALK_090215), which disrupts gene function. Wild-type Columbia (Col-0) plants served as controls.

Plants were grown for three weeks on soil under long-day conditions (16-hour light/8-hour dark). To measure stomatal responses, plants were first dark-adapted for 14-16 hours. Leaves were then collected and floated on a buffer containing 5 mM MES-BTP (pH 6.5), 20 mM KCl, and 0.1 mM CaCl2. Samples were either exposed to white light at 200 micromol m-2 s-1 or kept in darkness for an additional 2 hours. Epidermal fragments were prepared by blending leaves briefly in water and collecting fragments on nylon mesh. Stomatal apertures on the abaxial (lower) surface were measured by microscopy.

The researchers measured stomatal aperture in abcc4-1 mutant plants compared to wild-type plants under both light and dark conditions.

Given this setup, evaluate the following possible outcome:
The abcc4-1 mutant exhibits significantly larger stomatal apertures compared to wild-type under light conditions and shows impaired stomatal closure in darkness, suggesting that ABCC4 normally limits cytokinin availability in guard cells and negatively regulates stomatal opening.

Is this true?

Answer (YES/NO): NO